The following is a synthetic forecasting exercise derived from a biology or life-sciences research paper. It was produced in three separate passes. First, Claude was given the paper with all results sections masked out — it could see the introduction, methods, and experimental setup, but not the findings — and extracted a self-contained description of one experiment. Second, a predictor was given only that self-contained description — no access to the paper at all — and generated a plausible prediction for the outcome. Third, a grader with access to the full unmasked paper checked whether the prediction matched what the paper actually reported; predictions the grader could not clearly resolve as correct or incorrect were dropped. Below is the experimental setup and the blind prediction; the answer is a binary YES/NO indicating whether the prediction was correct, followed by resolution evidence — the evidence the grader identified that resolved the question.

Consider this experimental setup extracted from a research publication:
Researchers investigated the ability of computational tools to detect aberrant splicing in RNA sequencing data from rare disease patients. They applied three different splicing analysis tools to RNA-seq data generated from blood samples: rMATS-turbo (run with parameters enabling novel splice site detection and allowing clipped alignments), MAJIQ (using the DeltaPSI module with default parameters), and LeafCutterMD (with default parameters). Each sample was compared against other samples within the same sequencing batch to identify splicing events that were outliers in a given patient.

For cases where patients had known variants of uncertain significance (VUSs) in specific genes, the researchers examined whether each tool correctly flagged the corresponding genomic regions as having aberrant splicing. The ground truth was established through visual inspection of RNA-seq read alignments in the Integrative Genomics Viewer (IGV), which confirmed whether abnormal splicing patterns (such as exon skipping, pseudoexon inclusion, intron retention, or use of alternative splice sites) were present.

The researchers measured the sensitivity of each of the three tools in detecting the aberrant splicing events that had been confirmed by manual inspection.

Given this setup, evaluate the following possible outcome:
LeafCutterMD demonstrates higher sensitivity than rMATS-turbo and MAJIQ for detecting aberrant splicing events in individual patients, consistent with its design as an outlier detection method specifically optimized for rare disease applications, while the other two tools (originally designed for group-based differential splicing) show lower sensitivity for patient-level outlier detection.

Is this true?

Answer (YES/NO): NO